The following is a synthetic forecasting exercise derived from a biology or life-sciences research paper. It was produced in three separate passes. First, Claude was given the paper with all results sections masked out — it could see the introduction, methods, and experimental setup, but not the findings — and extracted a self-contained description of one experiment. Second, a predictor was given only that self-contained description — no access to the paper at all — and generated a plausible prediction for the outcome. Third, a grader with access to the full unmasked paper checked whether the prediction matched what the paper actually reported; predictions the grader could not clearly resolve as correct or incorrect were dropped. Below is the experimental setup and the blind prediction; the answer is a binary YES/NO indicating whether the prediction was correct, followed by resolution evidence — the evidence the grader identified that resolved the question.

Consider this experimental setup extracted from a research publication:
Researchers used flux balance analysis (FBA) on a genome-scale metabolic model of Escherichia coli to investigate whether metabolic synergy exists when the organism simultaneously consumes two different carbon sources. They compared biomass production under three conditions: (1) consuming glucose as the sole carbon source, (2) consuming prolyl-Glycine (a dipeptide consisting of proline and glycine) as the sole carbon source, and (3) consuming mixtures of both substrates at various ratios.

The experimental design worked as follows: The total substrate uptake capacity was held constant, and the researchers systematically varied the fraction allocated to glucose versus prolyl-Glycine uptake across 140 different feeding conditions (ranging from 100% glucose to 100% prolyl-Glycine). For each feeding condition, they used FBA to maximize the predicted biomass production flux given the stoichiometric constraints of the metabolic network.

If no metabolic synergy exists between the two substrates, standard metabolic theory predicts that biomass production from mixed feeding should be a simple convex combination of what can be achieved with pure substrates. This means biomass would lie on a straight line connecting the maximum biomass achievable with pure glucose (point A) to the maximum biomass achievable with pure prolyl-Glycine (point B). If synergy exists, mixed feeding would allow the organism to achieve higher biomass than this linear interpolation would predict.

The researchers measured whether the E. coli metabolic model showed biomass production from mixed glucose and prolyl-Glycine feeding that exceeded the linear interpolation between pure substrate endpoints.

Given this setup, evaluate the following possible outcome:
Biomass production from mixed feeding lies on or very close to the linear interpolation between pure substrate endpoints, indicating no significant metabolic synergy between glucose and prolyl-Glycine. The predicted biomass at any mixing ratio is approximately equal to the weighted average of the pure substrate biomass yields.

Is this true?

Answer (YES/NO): NO